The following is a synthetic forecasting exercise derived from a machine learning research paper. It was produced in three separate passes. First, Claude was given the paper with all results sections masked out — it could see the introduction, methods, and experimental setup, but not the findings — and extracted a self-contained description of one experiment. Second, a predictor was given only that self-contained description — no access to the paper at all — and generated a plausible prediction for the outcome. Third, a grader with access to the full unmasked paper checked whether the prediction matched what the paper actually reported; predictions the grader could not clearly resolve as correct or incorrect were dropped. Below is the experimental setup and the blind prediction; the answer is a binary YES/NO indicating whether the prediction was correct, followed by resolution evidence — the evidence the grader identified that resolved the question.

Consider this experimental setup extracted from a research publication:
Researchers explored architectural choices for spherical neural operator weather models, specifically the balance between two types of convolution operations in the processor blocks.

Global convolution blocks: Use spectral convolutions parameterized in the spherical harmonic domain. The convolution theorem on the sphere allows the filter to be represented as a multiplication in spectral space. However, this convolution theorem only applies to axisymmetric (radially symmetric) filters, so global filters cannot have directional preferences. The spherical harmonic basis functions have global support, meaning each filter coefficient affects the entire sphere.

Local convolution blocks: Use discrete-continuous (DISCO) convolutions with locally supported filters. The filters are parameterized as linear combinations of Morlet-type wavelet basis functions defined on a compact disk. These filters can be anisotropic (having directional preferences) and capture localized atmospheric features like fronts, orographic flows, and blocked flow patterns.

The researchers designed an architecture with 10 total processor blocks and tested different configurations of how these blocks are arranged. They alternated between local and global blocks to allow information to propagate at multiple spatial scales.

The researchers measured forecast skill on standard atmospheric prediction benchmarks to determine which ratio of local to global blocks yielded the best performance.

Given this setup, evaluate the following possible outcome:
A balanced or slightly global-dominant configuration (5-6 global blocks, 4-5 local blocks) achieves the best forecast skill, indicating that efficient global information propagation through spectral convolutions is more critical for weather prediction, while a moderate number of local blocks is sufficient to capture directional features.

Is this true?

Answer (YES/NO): NO